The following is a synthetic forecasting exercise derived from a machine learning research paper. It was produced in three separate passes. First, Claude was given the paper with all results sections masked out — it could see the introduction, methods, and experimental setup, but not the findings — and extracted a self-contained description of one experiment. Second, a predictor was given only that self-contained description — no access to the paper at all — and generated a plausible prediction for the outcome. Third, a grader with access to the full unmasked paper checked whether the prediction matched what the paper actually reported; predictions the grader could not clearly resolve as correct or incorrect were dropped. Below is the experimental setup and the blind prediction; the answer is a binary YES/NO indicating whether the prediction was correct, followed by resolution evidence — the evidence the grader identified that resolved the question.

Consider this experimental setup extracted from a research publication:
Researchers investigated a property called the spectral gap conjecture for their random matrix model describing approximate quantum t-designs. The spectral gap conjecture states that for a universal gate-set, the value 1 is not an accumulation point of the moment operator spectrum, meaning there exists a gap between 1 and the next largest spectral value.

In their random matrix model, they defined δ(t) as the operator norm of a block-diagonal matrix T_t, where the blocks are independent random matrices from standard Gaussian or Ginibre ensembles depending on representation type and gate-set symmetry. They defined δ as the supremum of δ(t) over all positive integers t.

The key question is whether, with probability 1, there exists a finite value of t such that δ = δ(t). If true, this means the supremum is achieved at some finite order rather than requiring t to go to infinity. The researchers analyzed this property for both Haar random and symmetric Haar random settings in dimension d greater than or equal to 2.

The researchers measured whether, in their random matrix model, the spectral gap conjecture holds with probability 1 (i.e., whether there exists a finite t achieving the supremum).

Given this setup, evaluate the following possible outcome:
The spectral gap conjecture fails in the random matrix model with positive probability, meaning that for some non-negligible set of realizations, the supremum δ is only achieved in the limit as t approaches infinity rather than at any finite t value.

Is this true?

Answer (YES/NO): NO